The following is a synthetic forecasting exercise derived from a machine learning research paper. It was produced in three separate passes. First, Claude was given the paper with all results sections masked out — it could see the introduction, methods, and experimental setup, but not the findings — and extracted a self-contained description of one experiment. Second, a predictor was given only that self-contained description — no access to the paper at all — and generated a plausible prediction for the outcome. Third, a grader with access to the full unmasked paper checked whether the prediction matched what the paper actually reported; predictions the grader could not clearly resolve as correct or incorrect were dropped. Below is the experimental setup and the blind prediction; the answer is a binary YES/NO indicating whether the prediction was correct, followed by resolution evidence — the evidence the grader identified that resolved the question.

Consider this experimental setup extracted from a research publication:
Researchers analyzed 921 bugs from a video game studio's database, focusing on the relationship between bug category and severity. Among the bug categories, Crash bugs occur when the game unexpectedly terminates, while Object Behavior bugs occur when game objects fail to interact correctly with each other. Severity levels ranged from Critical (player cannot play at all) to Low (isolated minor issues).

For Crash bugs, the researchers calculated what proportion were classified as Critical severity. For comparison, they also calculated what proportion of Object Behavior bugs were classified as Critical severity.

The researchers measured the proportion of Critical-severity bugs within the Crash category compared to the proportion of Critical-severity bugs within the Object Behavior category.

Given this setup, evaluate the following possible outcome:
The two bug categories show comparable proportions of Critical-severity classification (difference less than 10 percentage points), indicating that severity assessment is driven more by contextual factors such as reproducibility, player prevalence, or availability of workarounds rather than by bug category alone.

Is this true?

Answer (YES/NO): NO